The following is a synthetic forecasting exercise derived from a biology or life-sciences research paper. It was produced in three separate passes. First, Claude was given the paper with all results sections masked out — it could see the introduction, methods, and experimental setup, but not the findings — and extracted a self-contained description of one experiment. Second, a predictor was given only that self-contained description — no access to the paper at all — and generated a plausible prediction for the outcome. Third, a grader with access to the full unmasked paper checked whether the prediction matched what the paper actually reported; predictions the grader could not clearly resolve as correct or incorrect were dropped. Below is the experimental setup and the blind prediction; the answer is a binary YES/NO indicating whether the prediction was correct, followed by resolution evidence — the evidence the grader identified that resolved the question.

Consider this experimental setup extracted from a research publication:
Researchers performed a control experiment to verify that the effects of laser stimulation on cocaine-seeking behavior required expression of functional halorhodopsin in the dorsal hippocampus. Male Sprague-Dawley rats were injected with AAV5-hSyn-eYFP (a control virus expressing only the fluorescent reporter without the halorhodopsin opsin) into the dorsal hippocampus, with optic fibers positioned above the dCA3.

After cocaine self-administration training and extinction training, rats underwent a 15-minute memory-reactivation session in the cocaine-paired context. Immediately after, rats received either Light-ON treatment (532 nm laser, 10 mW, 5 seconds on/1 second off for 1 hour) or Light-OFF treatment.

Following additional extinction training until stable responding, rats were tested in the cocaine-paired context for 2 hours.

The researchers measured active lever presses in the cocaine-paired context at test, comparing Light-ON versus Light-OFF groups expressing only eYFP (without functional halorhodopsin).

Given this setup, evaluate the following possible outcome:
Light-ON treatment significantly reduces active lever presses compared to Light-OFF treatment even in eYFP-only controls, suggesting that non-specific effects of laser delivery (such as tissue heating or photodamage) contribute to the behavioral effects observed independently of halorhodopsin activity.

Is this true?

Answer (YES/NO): NO